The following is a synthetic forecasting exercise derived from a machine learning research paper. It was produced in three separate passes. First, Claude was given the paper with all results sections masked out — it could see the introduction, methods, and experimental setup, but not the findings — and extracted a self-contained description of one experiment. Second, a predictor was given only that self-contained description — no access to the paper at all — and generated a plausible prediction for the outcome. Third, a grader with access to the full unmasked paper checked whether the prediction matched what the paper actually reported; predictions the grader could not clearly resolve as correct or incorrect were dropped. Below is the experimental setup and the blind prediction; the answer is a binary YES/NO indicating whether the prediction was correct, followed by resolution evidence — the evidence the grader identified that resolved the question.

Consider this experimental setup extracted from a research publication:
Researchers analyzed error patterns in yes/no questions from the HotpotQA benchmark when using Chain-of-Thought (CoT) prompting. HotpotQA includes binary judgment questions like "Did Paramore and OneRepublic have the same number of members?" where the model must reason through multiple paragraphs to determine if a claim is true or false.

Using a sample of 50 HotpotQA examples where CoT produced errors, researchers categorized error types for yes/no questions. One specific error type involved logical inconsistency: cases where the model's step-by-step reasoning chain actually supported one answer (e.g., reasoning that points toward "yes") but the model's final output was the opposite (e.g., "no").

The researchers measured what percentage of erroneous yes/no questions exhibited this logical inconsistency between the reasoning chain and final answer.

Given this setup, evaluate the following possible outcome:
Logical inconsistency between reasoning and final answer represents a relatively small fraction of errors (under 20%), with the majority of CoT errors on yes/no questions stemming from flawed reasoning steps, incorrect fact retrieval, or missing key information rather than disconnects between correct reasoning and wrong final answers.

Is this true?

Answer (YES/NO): NO